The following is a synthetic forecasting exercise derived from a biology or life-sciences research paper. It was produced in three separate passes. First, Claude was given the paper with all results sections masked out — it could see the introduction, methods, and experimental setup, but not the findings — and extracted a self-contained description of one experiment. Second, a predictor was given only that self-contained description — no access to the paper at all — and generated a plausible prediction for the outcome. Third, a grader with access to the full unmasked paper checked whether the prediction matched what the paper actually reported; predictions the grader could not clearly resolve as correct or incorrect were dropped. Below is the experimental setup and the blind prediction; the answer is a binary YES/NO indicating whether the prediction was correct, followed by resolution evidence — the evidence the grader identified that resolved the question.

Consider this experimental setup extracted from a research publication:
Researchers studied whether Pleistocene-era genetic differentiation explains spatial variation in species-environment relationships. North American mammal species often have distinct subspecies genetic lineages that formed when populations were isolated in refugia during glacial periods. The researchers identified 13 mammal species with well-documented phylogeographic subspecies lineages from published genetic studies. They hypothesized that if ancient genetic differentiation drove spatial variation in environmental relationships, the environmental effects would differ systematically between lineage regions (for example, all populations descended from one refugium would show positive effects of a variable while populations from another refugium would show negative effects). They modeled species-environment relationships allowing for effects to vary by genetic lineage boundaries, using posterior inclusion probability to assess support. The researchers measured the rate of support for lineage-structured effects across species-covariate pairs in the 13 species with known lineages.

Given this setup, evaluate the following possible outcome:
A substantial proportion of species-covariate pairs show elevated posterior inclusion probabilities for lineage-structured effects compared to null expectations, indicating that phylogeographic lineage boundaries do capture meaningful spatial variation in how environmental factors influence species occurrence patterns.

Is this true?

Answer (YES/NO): NO